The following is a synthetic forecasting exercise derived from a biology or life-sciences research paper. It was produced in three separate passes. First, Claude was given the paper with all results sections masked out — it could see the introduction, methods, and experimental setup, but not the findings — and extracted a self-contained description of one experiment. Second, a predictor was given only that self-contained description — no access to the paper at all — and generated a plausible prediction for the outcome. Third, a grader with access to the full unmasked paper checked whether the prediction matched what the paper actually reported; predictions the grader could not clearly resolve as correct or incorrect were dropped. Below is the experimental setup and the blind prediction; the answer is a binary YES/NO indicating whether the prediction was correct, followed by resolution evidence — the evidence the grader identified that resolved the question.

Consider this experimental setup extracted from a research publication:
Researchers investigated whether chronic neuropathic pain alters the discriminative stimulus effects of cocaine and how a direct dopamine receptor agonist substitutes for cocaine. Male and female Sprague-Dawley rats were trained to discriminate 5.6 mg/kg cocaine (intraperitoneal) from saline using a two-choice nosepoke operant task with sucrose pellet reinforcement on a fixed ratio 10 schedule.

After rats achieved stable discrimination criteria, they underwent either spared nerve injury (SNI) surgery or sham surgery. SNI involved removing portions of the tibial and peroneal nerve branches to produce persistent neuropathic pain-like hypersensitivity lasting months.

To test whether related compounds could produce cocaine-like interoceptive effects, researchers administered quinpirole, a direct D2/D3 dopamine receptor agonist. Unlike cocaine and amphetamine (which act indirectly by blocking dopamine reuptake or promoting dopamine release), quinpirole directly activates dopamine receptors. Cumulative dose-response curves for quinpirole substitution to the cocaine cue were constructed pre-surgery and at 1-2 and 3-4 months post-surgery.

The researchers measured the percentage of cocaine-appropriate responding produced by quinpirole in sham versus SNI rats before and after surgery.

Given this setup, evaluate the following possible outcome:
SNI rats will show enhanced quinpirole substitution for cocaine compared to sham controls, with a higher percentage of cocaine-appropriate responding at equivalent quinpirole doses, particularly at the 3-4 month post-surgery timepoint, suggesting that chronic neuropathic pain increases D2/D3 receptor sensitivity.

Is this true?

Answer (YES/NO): YES